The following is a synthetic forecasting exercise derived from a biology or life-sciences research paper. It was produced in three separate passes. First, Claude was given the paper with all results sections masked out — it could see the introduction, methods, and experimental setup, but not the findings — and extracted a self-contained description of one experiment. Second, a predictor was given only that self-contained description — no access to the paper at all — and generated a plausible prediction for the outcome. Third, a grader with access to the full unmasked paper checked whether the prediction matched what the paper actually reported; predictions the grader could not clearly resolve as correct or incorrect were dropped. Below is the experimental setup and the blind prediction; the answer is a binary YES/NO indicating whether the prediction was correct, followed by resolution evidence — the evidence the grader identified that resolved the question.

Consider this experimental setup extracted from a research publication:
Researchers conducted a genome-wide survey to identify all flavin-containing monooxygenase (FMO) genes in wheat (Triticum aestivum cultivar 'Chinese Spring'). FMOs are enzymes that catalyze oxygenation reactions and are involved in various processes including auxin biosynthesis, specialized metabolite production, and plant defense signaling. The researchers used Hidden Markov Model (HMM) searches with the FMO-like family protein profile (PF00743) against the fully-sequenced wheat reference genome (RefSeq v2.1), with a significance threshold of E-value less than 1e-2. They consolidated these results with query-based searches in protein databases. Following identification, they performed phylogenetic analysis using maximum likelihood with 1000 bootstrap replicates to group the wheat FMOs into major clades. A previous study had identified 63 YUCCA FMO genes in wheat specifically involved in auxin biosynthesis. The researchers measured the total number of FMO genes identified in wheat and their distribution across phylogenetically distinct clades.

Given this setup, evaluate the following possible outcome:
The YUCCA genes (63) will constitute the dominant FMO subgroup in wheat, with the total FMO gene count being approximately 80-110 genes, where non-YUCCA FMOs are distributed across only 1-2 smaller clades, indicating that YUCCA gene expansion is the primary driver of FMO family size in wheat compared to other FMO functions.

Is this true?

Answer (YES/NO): NO